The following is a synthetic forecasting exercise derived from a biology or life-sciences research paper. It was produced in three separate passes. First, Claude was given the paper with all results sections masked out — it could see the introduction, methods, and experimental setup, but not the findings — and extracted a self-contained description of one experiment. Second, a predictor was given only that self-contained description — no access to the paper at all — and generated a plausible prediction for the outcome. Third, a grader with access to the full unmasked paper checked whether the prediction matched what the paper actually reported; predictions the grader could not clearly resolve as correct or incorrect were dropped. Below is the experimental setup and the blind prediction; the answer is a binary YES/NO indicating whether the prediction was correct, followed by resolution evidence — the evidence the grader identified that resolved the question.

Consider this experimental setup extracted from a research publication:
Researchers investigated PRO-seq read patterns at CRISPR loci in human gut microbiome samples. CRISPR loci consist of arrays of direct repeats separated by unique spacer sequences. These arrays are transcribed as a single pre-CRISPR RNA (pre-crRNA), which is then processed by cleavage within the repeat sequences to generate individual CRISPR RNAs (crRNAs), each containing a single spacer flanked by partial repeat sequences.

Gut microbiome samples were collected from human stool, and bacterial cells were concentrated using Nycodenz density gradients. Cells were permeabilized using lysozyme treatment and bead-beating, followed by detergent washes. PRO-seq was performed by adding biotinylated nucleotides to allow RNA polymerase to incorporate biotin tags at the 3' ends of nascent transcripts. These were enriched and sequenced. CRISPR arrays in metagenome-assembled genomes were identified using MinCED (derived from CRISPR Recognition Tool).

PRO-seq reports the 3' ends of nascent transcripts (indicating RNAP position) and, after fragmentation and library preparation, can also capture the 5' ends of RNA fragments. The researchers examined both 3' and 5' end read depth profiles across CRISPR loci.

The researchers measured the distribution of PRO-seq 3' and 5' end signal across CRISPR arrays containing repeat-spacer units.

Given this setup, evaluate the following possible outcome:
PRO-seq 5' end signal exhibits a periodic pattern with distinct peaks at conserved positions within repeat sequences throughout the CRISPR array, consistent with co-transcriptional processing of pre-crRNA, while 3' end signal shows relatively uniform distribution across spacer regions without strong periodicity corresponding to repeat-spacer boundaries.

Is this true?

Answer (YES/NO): NO